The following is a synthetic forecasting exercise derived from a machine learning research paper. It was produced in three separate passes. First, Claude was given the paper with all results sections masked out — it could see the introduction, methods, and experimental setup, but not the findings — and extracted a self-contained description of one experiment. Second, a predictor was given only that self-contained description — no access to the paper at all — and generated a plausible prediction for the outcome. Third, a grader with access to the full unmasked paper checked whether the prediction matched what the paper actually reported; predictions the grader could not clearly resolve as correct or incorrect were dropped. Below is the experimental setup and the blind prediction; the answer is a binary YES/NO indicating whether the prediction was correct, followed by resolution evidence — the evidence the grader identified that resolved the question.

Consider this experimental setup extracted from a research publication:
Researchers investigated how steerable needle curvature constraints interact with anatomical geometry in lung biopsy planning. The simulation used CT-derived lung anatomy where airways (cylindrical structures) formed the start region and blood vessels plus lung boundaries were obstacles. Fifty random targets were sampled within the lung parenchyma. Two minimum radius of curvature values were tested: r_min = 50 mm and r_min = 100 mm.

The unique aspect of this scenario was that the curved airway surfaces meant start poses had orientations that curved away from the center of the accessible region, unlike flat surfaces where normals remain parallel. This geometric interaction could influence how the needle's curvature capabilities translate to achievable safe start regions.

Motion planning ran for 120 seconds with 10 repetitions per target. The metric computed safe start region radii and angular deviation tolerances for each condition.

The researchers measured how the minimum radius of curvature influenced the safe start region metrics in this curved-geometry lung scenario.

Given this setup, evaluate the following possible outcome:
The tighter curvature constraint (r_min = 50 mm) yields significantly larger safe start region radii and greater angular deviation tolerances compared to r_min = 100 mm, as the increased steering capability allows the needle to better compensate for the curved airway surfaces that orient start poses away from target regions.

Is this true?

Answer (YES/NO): NO